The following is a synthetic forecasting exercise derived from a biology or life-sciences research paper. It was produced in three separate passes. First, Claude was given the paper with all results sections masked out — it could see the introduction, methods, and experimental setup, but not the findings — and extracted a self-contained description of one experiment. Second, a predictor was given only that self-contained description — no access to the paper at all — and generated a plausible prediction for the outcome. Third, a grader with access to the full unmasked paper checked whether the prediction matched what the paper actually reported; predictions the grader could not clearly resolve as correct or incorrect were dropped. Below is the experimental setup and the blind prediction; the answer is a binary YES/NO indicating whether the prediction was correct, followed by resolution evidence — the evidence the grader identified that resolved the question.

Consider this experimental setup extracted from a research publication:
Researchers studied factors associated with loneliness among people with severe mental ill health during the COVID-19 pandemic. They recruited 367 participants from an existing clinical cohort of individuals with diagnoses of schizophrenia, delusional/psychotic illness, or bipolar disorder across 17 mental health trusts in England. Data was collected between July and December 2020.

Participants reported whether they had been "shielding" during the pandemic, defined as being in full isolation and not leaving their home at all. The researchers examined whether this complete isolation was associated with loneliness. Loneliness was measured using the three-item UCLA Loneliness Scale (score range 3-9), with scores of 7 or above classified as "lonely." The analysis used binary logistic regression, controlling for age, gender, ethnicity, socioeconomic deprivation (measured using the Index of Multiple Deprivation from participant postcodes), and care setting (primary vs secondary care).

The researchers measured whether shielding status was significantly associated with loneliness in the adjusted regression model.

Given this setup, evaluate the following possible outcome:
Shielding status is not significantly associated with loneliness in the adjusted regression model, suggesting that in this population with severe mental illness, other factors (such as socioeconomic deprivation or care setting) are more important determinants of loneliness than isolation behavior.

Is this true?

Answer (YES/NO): YES